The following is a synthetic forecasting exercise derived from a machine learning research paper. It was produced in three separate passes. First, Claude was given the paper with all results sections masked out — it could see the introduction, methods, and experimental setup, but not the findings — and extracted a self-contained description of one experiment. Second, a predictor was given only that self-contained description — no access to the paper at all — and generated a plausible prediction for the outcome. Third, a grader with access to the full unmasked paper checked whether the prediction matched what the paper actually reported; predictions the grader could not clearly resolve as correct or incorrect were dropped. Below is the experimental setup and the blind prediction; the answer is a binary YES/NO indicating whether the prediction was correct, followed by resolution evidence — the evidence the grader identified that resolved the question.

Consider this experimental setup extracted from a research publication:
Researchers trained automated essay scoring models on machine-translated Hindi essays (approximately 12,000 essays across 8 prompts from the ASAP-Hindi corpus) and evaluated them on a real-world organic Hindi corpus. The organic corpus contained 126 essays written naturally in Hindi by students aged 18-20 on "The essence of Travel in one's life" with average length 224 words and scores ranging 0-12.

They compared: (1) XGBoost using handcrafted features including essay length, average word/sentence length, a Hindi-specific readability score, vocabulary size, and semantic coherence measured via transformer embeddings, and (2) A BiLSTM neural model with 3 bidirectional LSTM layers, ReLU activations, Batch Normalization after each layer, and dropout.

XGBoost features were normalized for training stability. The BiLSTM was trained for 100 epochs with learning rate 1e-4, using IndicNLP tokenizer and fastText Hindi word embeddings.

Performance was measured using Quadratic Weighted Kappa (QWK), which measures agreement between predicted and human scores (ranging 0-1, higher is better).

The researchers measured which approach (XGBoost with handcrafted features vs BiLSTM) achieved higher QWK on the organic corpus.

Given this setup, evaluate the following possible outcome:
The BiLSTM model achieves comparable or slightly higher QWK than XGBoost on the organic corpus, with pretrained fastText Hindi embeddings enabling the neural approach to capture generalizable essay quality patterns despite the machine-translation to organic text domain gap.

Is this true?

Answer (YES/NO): YES